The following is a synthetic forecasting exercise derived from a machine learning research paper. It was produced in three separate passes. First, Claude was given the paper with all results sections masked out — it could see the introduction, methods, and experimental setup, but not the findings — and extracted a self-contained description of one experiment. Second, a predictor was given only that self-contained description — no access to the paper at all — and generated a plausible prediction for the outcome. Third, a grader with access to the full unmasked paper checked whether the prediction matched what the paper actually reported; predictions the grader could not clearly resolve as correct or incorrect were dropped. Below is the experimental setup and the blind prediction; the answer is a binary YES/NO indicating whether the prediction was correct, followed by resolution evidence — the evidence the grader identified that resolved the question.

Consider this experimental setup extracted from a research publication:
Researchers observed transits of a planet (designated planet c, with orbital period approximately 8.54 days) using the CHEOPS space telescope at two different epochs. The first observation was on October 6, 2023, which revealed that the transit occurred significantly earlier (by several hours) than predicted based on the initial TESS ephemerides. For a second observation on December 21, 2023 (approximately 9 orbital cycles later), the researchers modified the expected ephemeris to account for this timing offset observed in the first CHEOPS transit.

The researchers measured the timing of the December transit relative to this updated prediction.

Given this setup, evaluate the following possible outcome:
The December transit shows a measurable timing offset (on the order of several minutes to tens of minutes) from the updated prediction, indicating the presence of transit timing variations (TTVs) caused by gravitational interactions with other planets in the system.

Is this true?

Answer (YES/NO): YES